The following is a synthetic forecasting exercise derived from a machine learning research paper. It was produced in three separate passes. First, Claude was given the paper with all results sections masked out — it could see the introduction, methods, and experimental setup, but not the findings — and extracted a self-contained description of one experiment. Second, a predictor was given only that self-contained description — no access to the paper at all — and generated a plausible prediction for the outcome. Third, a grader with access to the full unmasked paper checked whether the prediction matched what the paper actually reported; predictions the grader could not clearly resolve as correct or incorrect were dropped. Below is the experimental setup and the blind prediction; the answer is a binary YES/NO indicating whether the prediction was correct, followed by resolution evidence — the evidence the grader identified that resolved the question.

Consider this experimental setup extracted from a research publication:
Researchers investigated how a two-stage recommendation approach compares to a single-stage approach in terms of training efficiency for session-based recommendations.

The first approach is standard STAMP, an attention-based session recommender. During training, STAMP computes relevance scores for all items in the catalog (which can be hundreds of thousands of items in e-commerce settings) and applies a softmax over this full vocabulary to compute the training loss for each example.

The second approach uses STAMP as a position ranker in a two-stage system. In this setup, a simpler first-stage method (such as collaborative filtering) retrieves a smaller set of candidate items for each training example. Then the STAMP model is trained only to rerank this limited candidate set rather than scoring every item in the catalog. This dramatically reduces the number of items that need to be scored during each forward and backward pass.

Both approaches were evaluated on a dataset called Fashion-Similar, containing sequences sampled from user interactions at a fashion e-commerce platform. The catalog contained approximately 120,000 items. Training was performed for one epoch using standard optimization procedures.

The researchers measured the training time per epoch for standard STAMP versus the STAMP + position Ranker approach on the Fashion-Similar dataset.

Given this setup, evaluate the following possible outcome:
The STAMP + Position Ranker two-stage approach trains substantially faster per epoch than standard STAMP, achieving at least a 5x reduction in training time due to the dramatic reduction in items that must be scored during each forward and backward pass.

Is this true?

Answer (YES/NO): YES